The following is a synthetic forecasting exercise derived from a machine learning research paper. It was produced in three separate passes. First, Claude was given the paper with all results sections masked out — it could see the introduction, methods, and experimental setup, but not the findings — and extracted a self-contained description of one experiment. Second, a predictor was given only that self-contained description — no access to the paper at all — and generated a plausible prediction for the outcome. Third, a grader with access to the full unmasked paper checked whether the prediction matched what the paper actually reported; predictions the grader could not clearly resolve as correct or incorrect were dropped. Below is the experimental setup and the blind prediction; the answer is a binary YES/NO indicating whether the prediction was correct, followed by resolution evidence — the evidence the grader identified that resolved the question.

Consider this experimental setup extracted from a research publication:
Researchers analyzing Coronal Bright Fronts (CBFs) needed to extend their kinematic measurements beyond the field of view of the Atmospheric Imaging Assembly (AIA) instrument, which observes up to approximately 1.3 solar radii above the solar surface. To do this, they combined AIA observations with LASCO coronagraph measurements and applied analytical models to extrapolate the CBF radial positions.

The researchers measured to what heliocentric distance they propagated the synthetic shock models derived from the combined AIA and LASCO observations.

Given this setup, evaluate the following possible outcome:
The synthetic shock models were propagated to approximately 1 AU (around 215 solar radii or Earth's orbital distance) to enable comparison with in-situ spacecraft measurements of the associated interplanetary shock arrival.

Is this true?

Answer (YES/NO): NO